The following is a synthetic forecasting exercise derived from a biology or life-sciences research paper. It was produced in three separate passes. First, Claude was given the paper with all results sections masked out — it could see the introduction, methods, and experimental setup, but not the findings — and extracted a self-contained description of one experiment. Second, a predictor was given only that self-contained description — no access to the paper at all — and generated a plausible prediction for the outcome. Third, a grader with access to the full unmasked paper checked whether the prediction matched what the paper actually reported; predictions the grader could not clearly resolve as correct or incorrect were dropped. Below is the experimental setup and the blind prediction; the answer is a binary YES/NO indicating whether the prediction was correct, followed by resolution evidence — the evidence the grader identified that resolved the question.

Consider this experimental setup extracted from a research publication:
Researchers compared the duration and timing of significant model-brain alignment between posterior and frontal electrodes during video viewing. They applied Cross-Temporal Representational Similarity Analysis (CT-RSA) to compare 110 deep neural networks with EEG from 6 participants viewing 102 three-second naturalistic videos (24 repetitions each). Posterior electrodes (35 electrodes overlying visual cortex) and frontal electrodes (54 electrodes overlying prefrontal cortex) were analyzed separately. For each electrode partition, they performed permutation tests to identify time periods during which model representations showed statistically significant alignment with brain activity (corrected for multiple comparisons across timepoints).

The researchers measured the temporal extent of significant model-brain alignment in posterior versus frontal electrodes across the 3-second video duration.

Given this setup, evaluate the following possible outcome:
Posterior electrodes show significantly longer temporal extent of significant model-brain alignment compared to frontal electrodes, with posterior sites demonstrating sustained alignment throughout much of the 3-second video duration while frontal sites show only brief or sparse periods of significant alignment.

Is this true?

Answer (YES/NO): YES